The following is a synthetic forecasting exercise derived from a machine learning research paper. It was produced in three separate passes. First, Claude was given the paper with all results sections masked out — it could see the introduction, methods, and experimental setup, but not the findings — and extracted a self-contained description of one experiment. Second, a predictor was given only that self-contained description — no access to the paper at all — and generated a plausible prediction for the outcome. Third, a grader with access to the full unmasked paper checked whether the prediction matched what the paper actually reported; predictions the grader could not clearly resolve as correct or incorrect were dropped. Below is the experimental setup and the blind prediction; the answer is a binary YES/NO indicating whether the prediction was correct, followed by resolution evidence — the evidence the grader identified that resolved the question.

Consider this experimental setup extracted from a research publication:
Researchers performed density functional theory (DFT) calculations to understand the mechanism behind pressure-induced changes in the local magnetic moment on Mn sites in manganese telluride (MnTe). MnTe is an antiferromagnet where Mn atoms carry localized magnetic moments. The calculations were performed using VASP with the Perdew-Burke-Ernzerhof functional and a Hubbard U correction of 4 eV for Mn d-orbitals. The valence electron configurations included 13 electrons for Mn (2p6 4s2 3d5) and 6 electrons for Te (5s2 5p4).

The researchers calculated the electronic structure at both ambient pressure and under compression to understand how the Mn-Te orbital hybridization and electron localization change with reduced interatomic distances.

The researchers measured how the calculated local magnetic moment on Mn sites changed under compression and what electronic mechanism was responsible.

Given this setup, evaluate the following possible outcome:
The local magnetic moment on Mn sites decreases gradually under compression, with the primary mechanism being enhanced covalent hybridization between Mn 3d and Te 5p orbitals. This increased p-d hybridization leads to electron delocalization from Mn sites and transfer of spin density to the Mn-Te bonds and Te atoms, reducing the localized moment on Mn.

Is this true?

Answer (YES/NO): NO